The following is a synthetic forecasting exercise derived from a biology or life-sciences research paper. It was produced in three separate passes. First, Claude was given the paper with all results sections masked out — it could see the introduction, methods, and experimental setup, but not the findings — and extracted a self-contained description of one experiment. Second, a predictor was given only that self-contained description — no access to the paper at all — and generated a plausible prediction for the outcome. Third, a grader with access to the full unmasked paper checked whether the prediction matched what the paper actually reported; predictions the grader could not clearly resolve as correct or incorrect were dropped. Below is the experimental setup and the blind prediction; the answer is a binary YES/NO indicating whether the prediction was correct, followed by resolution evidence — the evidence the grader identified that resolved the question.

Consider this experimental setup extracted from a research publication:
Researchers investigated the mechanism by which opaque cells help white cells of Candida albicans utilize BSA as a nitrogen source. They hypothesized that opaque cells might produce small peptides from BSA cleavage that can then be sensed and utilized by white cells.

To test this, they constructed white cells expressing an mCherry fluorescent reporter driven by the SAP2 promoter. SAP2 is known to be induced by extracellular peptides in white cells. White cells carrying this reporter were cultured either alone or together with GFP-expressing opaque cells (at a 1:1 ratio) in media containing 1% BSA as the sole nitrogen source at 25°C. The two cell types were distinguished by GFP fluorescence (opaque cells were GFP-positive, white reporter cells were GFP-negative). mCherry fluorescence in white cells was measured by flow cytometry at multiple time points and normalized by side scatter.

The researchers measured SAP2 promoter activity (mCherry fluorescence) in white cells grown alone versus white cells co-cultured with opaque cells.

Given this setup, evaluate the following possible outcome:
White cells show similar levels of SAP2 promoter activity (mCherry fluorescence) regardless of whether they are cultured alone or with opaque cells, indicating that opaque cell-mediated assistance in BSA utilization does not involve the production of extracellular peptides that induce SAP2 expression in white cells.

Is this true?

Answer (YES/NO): NO